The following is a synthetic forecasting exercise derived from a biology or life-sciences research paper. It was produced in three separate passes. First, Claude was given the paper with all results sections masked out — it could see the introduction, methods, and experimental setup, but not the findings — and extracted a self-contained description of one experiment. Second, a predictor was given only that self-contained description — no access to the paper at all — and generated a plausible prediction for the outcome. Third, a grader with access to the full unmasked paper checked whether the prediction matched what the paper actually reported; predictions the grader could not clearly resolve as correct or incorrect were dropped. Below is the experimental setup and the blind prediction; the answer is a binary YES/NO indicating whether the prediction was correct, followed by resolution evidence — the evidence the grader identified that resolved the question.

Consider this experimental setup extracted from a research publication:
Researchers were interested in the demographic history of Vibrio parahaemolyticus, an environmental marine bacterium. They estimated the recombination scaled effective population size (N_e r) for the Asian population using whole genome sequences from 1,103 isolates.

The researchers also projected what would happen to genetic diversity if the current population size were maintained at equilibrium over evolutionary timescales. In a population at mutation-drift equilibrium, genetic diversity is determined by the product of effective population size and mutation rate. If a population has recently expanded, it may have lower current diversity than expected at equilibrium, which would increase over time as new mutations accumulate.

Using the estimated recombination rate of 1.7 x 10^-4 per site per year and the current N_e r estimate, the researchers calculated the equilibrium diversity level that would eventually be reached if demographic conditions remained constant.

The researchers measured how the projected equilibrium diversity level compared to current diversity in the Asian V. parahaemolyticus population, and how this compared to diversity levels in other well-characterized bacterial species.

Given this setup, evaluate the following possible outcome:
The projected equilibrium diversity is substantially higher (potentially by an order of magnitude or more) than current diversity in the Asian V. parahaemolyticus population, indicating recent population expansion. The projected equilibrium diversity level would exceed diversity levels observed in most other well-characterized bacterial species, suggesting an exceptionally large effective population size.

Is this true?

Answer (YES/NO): YES